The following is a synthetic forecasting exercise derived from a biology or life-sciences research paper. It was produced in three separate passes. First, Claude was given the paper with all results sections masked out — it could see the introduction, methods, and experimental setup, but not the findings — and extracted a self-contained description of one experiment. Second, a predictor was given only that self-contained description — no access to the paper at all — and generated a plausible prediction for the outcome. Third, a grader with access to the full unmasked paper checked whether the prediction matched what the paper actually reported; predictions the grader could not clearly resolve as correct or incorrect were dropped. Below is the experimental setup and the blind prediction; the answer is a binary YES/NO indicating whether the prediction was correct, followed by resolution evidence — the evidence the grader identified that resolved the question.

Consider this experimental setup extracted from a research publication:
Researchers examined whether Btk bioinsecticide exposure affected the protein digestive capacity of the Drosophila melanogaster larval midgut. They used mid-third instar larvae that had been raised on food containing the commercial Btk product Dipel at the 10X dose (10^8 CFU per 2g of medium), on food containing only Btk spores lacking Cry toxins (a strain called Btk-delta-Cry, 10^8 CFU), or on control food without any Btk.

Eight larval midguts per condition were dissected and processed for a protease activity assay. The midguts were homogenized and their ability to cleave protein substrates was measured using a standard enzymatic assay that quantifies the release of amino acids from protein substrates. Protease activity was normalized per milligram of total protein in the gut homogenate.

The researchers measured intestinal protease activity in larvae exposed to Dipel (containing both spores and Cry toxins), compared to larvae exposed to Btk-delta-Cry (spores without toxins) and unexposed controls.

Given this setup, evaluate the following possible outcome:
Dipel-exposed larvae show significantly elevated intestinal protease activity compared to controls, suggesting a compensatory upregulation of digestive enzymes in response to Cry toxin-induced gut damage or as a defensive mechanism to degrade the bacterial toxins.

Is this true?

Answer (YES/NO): NO